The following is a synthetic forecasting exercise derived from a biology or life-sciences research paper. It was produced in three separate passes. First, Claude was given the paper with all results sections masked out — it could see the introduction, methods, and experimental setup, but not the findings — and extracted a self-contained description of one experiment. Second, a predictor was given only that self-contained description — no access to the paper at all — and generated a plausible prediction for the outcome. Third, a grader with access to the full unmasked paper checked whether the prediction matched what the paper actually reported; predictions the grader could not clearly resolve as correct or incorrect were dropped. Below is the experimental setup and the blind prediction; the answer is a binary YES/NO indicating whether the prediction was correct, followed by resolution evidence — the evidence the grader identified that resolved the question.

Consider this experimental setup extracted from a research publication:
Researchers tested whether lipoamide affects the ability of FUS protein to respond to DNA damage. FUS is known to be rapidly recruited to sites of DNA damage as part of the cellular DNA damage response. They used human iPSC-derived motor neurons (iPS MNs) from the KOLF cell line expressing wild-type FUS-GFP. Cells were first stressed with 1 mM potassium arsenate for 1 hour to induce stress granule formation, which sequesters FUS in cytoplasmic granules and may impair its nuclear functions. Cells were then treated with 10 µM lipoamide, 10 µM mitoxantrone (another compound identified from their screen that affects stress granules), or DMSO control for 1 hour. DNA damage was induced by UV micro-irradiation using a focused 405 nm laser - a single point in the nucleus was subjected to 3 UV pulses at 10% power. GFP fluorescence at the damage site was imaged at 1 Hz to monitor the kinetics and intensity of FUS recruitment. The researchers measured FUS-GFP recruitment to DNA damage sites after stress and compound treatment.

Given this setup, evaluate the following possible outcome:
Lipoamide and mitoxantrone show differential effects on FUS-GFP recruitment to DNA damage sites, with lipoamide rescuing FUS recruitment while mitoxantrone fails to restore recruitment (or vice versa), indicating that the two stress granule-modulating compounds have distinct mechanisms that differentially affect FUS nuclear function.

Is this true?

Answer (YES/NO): YES